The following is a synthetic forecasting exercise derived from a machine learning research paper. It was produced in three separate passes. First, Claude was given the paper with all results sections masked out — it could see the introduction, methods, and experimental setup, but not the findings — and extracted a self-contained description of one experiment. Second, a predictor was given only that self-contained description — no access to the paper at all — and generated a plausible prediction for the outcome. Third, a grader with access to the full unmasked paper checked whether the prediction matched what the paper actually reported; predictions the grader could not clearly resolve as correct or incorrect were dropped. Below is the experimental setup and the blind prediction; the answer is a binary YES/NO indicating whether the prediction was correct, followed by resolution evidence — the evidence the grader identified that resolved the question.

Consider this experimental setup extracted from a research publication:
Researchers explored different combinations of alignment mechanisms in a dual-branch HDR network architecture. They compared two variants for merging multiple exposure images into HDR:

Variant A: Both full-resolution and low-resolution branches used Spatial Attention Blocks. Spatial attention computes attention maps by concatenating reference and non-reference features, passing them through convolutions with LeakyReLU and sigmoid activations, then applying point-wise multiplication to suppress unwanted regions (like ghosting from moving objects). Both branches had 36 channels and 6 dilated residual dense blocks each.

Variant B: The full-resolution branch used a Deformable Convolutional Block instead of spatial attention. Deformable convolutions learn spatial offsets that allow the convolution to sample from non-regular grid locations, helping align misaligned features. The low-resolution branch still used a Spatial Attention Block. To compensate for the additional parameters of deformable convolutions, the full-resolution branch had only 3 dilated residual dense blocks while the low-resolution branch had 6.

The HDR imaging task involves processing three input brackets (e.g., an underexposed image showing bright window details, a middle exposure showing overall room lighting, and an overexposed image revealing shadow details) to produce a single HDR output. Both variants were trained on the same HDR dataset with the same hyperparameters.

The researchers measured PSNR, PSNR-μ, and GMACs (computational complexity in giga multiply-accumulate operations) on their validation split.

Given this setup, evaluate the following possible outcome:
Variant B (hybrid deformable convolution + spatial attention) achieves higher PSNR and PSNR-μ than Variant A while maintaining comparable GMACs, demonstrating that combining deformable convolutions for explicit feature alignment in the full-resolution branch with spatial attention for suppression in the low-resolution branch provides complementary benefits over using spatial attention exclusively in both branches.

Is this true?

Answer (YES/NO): NO